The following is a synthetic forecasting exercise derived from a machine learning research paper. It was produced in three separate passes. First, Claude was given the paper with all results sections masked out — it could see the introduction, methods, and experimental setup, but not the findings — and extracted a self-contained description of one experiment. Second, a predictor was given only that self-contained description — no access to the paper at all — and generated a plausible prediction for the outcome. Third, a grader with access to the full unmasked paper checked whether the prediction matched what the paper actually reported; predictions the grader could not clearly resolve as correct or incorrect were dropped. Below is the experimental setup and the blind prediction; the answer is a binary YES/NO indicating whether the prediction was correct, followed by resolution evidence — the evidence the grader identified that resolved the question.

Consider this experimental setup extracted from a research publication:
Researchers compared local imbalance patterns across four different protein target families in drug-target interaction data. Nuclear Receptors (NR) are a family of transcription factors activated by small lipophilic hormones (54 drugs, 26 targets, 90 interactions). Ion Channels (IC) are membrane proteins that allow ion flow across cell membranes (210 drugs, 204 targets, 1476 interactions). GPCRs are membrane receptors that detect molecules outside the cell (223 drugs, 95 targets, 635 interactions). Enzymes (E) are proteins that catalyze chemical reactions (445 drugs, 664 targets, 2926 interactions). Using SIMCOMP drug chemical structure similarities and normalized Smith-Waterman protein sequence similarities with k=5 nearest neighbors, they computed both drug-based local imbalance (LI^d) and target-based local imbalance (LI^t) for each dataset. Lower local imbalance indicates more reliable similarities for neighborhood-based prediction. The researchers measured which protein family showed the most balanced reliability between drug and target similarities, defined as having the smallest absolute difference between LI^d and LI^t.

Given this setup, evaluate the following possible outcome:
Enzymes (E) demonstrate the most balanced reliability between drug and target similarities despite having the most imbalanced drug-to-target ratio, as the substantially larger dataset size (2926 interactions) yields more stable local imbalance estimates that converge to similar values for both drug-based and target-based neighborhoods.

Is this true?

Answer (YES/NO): NO